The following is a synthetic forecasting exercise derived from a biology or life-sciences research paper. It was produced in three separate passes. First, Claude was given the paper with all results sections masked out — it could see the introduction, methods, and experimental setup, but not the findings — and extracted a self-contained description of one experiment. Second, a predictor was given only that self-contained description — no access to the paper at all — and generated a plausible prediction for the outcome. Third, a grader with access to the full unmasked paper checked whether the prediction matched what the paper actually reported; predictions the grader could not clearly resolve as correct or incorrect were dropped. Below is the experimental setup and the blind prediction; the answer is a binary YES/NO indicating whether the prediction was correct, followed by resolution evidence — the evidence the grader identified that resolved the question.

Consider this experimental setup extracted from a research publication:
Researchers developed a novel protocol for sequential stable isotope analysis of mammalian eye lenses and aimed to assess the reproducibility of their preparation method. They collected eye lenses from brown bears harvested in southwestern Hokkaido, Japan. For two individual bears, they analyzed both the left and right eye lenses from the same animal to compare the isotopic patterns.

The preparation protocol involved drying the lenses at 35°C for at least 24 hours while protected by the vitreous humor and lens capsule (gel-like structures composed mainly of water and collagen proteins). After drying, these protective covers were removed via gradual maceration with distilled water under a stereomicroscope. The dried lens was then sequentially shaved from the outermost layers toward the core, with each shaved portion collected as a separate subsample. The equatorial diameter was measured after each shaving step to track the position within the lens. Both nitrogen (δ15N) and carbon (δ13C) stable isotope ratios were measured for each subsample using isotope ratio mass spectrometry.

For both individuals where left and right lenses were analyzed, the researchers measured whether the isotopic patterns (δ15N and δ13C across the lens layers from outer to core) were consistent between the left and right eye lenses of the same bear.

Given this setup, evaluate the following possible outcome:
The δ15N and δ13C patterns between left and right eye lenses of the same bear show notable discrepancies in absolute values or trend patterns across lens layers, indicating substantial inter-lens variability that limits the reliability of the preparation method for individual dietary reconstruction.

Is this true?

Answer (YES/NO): NO